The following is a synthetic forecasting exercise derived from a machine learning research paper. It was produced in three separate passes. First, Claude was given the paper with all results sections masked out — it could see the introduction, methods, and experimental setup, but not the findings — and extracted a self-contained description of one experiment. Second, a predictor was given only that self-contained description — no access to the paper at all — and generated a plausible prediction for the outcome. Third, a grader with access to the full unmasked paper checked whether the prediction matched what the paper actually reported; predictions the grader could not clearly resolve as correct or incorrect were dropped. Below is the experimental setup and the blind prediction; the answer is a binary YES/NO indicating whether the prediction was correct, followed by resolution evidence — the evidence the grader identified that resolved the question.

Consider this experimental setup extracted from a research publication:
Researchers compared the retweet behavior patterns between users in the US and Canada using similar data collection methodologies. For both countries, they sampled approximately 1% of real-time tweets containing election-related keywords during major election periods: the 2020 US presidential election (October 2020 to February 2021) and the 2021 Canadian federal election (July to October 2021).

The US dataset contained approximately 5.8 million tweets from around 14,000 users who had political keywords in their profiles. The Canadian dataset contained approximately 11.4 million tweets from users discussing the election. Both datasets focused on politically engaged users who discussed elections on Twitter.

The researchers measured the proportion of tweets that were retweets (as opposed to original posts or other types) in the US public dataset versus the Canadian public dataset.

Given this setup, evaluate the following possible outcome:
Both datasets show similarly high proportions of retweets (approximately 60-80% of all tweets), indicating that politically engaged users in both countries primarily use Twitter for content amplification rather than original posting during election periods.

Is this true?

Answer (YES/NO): YES